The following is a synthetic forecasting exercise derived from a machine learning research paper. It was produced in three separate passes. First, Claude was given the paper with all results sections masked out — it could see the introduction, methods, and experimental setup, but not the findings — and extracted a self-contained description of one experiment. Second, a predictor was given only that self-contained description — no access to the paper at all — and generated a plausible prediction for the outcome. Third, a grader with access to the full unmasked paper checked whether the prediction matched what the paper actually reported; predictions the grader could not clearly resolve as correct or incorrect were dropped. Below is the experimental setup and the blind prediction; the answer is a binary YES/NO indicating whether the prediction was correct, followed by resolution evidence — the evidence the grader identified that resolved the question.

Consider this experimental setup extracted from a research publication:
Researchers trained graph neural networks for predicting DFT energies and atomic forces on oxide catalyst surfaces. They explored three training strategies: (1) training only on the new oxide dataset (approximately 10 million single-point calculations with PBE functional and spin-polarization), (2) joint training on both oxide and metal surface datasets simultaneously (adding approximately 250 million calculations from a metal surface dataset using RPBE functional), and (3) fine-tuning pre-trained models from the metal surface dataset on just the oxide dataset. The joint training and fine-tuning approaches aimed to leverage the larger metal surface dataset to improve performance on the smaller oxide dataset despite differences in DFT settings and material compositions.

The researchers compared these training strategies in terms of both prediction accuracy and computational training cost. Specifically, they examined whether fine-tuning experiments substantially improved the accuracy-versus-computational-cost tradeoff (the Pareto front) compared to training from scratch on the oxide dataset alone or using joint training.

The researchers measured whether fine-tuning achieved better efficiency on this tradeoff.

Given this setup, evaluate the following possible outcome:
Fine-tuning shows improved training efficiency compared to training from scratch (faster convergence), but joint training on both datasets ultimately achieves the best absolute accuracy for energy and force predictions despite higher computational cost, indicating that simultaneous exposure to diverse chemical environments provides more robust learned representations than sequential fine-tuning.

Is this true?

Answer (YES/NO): NO